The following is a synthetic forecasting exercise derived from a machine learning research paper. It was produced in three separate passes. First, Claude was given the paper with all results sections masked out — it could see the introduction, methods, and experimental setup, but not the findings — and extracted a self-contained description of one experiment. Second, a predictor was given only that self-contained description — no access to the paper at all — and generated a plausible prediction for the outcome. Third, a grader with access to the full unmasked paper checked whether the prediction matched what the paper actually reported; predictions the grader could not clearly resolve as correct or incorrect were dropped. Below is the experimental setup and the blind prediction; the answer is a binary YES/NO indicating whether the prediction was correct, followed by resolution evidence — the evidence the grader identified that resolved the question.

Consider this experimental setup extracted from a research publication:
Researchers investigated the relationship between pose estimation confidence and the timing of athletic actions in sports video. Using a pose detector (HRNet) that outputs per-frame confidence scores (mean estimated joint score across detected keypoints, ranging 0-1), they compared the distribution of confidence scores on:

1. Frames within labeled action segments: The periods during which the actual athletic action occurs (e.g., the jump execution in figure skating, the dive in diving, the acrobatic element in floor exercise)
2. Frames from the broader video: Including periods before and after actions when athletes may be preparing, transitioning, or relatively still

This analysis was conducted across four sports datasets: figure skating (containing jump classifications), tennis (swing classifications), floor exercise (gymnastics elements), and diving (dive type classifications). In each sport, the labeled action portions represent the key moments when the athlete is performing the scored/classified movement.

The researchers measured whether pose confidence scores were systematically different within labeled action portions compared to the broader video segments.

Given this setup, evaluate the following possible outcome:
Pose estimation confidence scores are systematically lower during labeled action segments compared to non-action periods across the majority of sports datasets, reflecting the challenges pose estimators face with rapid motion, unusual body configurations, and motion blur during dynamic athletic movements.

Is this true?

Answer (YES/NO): YES